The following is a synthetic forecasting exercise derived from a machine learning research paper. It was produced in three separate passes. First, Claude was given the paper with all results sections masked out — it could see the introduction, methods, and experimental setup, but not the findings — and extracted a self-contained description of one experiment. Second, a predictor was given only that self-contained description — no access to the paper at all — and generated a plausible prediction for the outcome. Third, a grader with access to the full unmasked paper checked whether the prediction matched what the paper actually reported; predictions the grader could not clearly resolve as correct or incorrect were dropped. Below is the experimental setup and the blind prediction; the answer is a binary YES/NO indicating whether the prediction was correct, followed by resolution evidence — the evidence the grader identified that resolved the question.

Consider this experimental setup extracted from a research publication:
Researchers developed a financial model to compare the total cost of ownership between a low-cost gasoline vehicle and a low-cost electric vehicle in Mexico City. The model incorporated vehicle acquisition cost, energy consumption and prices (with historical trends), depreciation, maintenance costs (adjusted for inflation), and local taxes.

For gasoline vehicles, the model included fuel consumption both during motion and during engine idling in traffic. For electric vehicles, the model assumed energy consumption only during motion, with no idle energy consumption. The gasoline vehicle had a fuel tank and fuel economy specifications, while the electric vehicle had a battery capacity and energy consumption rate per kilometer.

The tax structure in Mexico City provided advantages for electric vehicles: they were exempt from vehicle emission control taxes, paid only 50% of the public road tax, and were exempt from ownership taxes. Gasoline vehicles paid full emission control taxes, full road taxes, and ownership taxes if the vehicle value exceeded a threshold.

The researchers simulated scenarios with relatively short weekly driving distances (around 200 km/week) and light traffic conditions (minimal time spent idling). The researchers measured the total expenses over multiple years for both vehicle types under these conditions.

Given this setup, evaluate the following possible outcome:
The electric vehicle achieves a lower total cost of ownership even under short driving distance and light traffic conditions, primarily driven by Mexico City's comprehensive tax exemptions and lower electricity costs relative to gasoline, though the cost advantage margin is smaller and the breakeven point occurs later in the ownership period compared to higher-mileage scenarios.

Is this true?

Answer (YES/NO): NO